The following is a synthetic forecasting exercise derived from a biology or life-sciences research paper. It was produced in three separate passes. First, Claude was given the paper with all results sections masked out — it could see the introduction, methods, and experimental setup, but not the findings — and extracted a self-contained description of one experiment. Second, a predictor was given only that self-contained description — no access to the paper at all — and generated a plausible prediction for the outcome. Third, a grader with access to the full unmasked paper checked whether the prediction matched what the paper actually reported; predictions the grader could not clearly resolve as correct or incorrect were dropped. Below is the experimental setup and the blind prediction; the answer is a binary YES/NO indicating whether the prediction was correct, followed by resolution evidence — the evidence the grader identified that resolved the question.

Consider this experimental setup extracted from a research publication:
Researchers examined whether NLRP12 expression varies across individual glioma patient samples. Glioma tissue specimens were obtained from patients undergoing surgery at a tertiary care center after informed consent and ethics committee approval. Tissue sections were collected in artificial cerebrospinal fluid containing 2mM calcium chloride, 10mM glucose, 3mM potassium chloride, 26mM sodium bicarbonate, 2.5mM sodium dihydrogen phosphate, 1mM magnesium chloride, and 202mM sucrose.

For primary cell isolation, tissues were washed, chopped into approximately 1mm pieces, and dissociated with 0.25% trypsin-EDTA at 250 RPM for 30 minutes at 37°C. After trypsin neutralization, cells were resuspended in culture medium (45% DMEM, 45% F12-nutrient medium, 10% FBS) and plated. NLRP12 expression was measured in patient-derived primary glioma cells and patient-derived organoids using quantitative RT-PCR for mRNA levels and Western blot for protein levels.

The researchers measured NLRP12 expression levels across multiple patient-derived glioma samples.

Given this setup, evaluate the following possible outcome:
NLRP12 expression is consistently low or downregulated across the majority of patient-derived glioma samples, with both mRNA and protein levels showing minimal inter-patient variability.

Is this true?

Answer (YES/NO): NO